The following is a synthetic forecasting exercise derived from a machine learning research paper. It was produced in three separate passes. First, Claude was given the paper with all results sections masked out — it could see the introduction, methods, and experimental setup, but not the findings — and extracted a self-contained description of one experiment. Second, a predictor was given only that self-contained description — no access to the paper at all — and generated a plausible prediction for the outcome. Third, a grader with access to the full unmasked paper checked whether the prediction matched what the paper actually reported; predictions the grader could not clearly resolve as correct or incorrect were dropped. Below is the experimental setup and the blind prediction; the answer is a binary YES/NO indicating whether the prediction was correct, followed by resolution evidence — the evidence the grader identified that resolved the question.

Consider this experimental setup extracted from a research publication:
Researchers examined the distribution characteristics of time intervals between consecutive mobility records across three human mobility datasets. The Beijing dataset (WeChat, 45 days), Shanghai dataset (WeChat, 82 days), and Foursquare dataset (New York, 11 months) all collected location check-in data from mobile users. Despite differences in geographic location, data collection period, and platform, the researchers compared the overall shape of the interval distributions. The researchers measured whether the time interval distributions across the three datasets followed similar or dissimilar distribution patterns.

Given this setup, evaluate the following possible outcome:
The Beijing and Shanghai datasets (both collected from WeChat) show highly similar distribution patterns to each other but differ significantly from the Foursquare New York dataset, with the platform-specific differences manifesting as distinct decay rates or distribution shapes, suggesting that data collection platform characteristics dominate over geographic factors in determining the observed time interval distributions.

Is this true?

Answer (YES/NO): NO